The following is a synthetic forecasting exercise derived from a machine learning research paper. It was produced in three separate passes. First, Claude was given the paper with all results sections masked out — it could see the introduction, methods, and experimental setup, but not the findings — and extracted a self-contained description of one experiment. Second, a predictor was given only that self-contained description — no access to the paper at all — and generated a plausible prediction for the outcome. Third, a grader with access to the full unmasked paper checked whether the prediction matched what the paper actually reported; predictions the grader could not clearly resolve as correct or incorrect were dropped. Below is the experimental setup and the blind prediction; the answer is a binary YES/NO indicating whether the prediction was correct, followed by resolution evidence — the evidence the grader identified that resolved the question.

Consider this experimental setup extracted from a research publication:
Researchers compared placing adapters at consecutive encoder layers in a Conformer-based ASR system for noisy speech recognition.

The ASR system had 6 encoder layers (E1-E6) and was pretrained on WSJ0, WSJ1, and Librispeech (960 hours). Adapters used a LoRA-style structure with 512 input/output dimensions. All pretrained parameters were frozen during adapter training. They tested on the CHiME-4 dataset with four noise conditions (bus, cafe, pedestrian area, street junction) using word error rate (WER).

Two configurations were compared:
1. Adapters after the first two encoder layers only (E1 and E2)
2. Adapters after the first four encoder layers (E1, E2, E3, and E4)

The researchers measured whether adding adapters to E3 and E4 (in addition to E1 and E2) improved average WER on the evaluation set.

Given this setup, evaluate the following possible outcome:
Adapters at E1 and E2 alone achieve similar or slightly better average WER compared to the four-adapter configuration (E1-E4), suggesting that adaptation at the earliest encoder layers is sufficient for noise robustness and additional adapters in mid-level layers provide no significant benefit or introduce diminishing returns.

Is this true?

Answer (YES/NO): NO